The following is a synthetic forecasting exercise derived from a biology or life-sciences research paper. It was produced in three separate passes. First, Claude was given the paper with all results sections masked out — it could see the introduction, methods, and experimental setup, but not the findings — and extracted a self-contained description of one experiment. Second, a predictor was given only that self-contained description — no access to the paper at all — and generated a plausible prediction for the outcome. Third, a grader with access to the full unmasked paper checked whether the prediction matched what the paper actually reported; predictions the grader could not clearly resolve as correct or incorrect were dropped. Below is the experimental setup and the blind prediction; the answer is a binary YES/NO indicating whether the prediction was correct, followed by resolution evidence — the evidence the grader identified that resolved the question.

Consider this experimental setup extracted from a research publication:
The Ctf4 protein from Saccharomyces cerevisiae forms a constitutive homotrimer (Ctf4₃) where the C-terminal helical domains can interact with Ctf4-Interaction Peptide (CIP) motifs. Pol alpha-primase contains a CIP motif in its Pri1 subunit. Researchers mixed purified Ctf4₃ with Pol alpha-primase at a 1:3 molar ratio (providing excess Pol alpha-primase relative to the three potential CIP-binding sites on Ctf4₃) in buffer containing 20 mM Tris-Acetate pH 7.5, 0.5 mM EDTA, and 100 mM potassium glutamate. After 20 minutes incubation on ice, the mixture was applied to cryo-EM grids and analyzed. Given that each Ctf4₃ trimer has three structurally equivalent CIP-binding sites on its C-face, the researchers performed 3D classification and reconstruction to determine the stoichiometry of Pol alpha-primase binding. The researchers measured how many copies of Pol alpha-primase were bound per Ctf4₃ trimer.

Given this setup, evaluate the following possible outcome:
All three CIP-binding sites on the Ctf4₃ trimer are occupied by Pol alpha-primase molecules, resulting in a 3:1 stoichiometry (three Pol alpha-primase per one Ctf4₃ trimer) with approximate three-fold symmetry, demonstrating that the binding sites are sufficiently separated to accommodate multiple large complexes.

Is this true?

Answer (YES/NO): NO